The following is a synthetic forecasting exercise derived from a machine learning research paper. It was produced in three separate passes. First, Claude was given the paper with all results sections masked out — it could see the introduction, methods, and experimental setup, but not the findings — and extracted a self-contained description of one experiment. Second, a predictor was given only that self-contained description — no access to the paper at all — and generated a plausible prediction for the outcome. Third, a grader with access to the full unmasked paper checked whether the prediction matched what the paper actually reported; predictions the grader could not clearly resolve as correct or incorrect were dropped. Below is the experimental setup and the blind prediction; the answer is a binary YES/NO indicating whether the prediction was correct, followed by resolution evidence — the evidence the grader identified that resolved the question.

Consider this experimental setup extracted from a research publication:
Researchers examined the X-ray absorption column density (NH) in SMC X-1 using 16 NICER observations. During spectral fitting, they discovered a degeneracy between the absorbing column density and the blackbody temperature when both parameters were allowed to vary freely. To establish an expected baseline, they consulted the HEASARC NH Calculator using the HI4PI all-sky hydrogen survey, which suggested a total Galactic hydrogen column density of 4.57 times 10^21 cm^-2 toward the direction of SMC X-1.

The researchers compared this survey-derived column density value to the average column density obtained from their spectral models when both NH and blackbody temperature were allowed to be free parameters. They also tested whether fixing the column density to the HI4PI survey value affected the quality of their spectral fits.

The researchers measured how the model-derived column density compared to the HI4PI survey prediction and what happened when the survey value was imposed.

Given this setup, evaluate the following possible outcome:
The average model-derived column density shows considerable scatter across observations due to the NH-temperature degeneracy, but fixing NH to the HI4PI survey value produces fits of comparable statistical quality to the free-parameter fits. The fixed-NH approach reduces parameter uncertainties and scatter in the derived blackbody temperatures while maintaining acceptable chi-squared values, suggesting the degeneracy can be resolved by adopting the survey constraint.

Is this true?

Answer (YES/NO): NO